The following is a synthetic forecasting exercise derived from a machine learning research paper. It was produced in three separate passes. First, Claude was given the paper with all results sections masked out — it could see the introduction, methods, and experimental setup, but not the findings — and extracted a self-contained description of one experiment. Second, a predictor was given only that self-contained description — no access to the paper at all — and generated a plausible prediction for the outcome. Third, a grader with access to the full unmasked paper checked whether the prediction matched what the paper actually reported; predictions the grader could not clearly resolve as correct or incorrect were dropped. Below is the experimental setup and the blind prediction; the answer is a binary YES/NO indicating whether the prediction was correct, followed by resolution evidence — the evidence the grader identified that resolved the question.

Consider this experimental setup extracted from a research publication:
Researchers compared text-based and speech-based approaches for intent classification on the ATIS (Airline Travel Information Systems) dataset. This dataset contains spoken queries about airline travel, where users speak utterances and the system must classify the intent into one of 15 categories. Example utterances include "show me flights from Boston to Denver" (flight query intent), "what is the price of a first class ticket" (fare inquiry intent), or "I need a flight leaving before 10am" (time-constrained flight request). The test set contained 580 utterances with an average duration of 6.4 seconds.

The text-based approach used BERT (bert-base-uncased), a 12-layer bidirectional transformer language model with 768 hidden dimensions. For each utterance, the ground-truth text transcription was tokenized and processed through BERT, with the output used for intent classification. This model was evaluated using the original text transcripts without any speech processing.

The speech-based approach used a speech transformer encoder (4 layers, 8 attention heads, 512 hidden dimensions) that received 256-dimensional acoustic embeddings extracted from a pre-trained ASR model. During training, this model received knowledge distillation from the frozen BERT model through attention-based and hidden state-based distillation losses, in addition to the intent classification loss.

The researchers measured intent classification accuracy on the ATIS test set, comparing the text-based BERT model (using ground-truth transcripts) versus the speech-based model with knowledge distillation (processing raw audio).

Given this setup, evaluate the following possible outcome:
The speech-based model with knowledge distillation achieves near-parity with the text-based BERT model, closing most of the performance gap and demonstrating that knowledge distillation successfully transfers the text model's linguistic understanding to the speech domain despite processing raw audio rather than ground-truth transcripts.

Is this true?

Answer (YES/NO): NO